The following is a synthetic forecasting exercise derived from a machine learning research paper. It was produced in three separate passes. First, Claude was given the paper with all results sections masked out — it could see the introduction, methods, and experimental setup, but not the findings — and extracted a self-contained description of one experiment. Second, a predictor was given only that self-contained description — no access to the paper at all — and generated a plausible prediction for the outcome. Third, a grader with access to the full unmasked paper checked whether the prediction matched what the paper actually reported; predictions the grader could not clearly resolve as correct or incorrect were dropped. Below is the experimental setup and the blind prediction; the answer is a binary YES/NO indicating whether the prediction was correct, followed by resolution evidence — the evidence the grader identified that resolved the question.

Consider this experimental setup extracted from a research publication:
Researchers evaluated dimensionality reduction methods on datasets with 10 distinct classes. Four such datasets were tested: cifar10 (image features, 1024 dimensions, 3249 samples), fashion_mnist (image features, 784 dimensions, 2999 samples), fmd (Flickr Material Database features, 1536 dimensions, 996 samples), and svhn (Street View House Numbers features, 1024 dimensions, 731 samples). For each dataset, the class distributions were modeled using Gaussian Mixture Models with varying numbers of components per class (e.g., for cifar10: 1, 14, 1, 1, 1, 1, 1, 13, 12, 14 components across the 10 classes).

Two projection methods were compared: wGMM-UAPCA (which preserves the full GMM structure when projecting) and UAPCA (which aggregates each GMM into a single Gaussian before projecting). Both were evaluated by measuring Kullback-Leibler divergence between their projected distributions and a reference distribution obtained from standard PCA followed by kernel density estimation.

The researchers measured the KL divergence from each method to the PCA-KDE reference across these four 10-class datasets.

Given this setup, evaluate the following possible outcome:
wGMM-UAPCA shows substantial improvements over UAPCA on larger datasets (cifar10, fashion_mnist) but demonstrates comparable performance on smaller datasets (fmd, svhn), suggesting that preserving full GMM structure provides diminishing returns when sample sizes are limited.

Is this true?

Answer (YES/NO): NO